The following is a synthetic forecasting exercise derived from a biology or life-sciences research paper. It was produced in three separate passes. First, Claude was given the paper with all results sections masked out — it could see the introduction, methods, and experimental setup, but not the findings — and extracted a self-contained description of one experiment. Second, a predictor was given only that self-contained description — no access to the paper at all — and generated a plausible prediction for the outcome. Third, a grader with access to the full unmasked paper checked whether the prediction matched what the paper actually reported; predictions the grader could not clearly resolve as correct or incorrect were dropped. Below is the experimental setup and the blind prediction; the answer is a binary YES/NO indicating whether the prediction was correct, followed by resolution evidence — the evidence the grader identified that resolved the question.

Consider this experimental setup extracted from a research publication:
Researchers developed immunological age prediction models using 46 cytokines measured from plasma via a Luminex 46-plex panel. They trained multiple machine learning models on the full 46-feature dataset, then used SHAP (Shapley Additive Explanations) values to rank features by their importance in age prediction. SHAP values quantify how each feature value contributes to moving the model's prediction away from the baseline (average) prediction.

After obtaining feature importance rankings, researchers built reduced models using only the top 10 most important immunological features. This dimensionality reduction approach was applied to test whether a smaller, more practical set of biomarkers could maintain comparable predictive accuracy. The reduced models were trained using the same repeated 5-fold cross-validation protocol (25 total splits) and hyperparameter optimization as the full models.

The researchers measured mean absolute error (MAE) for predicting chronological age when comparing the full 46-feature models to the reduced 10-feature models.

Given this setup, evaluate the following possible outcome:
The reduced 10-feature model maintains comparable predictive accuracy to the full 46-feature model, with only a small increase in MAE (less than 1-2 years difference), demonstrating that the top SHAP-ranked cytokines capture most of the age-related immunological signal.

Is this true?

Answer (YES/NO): NO